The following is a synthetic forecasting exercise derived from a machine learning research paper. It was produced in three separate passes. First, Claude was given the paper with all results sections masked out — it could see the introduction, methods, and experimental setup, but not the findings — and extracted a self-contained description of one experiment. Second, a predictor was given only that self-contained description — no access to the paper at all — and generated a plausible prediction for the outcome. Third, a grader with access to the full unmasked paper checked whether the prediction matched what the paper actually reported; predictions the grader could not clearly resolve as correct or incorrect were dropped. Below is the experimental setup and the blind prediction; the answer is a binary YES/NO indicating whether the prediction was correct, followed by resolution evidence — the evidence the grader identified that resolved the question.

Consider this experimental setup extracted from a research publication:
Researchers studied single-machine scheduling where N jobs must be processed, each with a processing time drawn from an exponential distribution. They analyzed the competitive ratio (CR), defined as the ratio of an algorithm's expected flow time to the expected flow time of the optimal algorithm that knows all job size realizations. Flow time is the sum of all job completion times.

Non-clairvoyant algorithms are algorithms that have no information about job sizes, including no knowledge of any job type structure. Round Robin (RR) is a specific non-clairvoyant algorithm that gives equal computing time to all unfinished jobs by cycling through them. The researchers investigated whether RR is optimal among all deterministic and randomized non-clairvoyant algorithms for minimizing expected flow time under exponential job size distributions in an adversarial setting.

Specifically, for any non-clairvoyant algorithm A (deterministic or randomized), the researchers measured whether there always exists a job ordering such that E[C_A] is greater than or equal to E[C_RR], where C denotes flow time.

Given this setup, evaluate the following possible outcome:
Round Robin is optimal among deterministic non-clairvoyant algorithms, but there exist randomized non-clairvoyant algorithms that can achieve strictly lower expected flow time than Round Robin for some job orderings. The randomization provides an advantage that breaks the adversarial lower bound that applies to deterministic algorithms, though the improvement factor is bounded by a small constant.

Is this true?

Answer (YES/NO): NO